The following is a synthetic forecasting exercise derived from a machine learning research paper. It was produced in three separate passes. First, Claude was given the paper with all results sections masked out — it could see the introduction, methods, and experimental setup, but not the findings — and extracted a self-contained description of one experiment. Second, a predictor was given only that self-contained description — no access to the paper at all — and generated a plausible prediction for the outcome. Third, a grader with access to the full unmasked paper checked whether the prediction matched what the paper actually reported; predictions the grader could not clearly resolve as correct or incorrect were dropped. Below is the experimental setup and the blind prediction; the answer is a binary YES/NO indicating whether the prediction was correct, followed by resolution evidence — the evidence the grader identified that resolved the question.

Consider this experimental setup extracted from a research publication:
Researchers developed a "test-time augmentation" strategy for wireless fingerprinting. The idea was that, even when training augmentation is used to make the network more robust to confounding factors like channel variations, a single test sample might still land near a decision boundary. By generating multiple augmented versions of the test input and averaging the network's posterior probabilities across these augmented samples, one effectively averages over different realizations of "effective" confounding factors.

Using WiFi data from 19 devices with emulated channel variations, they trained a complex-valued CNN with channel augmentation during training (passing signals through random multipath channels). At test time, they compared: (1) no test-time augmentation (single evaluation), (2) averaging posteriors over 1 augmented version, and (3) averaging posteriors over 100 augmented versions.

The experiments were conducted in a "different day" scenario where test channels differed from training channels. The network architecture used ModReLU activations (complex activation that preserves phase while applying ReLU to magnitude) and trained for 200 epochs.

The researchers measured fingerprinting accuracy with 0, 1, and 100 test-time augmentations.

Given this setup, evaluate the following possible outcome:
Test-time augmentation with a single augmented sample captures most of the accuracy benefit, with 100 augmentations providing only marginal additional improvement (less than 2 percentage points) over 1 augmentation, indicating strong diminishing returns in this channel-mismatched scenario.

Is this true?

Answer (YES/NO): NO